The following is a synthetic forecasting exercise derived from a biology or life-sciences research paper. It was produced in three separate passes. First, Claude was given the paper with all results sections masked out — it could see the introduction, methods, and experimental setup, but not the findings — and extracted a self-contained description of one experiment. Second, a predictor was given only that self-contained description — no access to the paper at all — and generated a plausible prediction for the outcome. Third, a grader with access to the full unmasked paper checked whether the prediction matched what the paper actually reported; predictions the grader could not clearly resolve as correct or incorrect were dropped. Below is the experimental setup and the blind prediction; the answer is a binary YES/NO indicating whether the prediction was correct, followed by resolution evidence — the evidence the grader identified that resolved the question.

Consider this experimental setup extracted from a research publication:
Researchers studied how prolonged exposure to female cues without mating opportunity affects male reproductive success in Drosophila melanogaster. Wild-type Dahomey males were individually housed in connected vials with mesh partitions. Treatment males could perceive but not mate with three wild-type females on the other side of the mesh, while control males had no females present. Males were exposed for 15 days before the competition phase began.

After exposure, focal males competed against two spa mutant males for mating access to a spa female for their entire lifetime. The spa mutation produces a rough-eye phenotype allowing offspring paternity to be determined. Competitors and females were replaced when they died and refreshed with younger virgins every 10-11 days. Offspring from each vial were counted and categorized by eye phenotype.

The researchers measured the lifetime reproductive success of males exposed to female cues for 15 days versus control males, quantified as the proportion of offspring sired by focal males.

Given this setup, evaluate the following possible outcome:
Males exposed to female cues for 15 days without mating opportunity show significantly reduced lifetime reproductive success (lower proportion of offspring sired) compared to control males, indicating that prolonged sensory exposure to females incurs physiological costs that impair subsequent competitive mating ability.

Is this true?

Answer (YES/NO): YES